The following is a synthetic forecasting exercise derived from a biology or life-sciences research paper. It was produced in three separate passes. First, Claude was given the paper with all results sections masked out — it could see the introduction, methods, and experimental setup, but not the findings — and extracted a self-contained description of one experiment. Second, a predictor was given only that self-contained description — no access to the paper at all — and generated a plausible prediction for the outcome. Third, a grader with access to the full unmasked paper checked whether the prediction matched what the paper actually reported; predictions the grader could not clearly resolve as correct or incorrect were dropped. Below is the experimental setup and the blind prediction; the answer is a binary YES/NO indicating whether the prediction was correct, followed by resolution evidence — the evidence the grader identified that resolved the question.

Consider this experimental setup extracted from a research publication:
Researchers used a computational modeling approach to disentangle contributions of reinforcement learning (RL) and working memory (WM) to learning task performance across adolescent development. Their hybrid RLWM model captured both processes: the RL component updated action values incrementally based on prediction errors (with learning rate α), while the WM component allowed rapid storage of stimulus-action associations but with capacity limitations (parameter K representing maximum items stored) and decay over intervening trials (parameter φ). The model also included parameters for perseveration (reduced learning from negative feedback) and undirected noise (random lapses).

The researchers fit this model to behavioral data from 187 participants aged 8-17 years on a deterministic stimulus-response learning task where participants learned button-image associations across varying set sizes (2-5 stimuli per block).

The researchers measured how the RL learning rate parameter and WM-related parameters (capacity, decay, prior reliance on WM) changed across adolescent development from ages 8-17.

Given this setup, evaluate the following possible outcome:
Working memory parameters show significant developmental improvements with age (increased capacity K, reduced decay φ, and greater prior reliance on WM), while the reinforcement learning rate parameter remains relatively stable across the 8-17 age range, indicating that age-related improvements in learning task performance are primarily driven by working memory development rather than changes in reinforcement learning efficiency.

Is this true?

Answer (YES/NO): NO